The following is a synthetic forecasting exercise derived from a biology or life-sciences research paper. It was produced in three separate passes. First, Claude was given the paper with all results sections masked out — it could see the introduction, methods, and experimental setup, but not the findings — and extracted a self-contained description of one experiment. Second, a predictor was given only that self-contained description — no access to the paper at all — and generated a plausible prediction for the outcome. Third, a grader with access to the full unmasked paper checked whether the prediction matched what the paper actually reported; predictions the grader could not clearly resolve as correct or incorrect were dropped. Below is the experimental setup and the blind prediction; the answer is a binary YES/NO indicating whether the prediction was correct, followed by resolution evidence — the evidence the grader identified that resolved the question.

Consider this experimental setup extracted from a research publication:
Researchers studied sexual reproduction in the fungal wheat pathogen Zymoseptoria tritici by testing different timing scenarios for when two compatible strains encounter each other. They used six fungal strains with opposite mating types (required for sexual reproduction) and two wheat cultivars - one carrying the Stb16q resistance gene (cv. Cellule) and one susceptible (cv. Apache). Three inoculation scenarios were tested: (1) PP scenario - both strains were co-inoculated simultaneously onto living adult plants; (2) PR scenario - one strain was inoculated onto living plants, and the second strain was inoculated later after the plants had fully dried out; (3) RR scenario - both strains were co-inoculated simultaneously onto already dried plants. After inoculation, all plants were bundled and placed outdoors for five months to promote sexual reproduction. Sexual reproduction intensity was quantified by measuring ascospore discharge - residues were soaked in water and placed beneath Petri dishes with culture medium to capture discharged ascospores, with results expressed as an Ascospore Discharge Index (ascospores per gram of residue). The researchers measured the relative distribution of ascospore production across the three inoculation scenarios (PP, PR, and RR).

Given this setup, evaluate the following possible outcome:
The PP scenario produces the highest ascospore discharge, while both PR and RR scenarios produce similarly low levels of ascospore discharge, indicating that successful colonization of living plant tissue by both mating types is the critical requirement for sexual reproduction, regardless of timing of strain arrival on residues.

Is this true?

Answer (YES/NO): NO